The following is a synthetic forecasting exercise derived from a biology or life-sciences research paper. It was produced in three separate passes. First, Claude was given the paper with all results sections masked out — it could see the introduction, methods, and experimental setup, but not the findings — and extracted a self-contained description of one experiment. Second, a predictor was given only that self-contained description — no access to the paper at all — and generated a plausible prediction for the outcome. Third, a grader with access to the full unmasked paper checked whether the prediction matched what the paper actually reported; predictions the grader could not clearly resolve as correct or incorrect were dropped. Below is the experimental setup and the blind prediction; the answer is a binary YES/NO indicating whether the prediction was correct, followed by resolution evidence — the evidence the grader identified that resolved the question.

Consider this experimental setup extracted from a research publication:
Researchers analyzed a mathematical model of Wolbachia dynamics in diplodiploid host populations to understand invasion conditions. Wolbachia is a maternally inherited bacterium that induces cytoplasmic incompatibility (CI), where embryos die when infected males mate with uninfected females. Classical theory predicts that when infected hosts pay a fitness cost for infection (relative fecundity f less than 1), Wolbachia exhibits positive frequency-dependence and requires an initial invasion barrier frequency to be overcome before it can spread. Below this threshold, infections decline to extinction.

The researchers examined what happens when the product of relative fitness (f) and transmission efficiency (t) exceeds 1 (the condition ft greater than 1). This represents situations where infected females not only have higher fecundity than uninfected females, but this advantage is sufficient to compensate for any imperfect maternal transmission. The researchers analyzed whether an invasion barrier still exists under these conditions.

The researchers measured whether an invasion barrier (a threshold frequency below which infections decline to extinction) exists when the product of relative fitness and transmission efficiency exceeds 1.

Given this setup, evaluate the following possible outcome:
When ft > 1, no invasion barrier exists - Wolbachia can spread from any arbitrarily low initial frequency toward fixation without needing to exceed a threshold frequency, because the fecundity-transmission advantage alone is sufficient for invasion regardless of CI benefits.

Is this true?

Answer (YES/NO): NO